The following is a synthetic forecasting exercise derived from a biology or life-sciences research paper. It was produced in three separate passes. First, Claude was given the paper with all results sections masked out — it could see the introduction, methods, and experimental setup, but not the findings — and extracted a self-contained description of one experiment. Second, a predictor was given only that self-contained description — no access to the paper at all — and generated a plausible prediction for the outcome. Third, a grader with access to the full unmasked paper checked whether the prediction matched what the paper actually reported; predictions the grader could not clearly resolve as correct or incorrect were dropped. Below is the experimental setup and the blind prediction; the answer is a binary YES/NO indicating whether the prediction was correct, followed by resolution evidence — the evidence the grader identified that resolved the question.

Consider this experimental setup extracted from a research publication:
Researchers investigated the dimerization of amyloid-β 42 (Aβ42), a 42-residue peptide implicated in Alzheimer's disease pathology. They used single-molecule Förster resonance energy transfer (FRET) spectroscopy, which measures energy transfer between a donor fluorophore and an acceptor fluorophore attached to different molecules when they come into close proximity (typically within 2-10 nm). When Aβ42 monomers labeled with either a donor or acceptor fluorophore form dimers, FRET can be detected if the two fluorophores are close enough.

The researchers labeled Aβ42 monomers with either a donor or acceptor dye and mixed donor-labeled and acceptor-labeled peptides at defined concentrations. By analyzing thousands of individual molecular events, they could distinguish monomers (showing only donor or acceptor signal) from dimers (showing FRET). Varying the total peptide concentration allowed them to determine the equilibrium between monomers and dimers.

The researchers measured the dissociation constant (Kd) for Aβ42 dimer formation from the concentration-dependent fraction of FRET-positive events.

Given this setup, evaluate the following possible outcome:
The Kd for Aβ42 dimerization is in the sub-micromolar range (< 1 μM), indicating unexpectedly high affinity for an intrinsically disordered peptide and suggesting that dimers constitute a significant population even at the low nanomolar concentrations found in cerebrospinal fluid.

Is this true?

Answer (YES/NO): NO